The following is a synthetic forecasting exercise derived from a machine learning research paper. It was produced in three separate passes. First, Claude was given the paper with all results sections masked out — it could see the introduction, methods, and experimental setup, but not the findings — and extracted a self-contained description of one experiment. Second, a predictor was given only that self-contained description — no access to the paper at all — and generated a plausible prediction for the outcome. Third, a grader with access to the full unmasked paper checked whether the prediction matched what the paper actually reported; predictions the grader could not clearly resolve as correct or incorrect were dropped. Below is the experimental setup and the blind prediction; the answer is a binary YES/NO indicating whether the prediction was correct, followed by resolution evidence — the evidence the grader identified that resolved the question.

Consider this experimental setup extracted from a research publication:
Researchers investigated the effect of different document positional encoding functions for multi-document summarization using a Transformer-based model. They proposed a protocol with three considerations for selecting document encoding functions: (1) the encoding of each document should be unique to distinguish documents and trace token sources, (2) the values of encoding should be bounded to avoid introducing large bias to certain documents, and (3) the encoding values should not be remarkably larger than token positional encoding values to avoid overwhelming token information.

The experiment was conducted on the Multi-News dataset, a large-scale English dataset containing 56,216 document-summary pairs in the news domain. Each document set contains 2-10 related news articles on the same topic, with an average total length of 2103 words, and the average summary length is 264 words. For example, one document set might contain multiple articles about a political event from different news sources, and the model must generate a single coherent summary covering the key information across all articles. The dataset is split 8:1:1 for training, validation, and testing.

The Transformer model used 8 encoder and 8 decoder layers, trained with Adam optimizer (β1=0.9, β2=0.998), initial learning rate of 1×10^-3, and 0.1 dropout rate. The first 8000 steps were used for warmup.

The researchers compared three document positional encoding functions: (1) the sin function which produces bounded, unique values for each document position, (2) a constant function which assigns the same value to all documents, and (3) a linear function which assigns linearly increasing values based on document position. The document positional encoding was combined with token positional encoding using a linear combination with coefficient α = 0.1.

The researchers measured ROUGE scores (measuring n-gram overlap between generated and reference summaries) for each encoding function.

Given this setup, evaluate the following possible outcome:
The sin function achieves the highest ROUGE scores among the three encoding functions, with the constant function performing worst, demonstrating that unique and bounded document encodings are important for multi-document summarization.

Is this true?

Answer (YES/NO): NO